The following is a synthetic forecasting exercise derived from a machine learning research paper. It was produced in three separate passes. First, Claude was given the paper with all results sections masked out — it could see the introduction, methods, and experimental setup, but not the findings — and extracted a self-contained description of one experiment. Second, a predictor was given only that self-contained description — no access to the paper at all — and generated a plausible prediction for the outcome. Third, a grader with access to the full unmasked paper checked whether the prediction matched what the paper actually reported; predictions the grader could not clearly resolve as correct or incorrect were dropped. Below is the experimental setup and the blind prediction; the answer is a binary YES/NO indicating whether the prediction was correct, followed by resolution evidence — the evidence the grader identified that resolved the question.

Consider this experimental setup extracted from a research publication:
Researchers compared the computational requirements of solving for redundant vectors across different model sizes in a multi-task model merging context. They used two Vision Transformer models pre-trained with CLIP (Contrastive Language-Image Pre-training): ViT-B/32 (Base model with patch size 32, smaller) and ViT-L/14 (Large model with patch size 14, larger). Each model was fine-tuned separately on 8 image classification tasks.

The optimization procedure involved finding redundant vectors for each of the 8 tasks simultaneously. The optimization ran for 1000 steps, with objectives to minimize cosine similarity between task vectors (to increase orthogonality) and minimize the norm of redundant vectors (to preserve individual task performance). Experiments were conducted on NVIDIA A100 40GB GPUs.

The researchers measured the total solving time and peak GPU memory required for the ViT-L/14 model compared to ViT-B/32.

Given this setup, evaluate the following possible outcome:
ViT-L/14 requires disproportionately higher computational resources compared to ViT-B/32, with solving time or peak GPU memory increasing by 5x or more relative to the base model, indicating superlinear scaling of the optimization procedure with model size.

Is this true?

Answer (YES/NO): NO